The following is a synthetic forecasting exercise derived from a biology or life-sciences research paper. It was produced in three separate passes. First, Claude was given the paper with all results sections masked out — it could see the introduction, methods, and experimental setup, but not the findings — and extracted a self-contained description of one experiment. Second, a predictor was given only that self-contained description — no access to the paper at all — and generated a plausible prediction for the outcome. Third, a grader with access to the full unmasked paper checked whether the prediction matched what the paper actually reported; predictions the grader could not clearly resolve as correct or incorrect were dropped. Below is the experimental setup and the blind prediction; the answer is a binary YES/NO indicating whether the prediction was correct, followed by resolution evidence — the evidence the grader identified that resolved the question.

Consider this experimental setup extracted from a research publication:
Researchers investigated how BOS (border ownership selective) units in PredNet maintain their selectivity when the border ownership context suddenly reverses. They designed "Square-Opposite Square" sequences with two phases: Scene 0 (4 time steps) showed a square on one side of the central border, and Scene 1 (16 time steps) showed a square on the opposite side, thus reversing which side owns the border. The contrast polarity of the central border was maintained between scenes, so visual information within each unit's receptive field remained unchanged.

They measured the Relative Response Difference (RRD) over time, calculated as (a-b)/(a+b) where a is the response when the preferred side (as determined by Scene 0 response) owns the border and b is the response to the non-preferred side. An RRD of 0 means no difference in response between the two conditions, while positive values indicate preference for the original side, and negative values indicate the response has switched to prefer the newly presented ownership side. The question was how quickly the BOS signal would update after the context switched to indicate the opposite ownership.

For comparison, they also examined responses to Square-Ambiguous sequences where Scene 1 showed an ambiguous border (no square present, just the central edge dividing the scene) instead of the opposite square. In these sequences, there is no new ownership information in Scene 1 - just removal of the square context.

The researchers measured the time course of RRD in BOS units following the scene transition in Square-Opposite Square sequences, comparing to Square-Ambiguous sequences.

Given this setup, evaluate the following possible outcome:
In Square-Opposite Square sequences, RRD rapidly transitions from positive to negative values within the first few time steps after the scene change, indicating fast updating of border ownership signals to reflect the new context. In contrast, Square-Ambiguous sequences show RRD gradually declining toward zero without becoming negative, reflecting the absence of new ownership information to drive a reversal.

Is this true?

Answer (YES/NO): YES